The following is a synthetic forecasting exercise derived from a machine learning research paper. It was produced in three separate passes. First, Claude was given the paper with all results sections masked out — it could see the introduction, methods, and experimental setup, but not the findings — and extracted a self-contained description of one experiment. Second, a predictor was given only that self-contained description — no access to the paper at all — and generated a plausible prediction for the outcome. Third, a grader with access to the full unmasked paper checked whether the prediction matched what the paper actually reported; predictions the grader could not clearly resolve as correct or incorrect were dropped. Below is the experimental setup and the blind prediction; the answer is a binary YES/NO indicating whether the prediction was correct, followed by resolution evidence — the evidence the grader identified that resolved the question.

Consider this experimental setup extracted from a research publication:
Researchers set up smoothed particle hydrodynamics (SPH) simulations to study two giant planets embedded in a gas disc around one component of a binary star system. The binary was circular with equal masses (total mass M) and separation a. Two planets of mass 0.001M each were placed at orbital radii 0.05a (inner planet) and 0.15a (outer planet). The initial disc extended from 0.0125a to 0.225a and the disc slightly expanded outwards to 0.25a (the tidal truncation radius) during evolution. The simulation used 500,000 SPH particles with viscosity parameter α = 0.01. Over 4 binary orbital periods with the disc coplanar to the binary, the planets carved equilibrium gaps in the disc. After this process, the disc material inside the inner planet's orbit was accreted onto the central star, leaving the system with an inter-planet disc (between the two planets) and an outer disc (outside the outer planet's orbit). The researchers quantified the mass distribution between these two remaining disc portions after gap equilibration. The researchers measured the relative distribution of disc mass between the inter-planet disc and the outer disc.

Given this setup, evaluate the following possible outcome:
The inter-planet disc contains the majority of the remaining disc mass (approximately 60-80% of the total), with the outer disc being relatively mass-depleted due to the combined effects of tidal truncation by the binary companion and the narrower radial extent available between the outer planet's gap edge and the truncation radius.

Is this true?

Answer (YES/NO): NO